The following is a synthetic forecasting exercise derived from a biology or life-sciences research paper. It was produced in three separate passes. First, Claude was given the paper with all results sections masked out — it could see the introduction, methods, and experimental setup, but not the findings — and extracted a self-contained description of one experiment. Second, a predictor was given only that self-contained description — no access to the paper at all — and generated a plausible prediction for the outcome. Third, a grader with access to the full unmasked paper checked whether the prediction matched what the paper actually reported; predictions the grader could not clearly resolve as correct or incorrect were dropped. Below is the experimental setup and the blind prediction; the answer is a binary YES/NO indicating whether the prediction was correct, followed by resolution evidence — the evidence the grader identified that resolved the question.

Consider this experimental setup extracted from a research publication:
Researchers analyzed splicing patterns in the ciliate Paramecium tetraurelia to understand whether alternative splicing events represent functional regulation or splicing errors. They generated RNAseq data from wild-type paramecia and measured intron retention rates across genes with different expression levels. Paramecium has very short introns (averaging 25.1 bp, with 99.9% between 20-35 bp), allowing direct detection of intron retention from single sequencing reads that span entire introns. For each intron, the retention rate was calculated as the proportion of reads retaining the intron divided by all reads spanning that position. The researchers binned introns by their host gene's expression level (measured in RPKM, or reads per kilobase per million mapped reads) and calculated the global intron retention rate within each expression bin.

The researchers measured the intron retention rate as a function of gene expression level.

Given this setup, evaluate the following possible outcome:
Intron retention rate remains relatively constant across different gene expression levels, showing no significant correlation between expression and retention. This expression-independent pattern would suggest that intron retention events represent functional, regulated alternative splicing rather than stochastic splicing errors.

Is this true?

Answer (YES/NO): NO